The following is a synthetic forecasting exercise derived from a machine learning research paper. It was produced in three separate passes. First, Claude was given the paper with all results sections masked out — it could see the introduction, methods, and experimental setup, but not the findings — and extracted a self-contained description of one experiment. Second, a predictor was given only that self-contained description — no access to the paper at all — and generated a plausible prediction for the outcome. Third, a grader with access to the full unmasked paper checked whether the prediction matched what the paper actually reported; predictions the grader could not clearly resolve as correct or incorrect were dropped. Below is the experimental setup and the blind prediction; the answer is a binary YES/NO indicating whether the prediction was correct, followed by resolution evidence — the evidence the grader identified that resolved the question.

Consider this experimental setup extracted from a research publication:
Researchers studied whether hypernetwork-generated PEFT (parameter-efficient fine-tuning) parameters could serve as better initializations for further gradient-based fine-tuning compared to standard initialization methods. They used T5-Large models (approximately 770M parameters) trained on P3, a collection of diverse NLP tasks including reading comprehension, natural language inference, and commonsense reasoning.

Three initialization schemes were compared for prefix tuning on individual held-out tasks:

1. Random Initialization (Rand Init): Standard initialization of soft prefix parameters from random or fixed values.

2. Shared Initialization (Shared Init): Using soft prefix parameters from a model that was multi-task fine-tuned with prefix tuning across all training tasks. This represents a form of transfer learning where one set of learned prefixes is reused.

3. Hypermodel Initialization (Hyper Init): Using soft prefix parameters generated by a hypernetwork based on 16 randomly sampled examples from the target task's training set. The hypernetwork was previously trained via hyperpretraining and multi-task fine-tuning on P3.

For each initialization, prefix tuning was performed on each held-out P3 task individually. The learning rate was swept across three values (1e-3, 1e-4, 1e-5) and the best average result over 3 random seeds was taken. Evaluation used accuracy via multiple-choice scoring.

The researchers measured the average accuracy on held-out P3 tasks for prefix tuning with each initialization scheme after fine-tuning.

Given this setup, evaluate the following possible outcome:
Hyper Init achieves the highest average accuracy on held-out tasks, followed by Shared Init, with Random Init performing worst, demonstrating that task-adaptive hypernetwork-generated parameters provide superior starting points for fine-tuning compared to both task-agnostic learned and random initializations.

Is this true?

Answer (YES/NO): YES